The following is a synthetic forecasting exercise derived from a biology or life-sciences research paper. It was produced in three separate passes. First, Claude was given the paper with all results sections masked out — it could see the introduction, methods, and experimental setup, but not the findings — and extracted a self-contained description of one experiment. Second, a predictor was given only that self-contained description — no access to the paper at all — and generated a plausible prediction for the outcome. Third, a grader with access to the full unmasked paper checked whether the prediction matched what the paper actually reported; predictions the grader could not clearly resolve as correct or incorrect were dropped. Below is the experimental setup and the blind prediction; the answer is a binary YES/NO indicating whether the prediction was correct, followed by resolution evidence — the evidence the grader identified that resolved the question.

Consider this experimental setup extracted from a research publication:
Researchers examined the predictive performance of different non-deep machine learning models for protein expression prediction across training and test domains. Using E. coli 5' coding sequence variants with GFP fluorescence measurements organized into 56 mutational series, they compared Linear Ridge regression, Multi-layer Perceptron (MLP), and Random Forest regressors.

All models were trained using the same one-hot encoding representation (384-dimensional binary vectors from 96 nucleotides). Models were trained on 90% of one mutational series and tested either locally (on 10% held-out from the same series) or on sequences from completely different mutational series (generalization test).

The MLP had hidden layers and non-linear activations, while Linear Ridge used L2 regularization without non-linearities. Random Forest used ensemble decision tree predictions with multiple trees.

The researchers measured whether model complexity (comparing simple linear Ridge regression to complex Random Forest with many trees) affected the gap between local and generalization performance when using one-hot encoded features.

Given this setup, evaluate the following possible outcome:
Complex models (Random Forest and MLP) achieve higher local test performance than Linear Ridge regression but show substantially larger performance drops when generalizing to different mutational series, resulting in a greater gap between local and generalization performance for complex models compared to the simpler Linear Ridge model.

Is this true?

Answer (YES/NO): YES